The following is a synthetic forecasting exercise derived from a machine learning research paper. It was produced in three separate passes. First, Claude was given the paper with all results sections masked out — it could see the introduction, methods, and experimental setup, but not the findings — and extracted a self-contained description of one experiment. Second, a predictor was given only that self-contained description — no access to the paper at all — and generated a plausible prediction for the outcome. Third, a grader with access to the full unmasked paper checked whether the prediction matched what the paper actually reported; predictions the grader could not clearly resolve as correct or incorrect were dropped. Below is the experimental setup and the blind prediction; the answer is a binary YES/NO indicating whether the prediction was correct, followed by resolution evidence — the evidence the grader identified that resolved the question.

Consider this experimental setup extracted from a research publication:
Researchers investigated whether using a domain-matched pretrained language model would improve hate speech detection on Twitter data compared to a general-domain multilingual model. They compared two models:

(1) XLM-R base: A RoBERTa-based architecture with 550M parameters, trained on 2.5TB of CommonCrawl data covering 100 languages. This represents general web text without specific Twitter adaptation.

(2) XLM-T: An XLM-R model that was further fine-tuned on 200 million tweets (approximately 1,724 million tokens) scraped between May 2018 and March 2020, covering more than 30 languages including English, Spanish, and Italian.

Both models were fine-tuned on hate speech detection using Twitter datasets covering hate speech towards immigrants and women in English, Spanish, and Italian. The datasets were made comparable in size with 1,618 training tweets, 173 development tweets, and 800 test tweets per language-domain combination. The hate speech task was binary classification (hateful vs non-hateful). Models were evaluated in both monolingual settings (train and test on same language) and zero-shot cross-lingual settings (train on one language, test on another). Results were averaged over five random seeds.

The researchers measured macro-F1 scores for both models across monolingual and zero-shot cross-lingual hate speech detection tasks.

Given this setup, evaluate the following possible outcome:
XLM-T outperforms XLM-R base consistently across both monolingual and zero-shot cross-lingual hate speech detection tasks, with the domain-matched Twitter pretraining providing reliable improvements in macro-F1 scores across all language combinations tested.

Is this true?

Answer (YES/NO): NO